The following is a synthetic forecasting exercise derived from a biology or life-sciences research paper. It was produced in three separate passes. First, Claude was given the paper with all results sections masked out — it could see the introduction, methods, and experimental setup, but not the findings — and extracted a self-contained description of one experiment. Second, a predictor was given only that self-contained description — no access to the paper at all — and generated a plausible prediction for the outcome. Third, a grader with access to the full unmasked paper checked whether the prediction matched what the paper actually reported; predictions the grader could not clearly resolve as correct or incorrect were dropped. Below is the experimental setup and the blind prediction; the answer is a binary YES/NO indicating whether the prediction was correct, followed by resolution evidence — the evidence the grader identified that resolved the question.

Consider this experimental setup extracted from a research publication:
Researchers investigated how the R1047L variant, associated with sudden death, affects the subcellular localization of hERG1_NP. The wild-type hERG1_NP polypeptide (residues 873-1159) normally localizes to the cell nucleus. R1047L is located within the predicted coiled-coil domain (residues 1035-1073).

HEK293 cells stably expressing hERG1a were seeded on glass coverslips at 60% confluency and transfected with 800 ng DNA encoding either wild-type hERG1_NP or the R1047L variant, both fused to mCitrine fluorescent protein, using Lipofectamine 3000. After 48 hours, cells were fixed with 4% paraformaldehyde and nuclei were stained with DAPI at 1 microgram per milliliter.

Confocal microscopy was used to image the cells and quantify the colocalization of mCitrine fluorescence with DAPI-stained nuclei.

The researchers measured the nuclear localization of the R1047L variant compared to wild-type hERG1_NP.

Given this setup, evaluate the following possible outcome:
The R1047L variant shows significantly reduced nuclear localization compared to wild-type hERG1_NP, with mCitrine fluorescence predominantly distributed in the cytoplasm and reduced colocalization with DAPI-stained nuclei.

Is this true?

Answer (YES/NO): YES